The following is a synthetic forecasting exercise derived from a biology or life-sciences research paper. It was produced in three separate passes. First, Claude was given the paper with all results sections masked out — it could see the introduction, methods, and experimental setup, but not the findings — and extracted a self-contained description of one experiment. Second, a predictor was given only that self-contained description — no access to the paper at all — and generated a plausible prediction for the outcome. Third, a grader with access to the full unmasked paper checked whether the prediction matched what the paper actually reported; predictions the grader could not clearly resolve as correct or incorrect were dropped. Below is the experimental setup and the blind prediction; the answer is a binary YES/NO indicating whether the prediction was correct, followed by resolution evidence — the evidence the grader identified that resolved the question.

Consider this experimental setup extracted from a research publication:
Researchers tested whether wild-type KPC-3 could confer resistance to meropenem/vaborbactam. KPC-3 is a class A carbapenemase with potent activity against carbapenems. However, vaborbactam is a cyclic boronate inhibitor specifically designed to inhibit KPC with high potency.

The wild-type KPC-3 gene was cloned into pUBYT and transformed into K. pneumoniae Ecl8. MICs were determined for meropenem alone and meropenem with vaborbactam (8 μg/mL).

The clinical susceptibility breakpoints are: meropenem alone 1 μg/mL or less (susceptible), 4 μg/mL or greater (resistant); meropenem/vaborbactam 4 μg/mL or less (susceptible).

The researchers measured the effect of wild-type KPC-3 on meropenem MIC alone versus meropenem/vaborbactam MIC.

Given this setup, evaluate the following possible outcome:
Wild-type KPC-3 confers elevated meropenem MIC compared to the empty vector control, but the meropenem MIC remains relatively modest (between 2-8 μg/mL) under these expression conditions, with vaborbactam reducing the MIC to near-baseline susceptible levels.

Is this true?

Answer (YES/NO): NO